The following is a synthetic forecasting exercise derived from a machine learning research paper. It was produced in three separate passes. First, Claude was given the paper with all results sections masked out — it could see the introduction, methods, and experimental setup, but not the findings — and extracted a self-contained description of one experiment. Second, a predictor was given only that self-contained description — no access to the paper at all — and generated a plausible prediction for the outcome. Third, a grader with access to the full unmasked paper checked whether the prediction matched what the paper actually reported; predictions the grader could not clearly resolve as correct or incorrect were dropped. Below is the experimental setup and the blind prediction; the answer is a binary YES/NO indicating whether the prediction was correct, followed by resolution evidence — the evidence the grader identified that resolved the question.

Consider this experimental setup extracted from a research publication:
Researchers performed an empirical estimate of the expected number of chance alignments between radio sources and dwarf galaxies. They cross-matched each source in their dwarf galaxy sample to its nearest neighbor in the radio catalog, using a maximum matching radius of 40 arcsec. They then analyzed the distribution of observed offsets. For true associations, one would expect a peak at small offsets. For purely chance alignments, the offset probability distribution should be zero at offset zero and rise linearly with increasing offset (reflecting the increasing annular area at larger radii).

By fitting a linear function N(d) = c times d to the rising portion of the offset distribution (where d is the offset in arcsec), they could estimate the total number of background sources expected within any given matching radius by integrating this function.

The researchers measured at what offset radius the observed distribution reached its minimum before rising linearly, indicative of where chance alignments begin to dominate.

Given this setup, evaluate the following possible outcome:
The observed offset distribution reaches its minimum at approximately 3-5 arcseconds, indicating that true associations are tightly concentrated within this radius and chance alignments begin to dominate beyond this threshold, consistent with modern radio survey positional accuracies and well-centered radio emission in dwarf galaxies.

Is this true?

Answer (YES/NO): NO